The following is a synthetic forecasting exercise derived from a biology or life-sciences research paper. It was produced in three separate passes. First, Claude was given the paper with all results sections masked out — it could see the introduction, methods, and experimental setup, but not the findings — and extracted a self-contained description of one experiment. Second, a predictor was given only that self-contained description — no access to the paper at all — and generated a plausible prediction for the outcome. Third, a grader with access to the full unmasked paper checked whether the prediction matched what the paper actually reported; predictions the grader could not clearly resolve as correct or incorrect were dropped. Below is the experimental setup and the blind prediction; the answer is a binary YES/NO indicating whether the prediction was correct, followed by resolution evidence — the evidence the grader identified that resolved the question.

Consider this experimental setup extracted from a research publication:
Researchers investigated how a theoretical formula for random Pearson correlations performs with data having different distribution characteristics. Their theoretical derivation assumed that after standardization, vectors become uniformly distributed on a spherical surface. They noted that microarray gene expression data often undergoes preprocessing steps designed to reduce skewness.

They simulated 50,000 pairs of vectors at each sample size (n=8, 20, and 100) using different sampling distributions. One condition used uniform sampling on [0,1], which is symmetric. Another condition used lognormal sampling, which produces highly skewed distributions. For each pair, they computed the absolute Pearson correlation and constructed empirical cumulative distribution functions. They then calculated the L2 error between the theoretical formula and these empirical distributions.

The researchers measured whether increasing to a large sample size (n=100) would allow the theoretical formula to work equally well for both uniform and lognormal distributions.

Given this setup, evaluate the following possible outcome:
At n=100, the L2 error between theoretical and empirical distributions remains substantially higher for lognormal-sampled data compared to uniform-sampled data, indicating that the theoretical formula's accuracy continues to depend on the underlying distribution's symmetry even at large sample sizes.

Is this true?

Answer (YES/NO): YES